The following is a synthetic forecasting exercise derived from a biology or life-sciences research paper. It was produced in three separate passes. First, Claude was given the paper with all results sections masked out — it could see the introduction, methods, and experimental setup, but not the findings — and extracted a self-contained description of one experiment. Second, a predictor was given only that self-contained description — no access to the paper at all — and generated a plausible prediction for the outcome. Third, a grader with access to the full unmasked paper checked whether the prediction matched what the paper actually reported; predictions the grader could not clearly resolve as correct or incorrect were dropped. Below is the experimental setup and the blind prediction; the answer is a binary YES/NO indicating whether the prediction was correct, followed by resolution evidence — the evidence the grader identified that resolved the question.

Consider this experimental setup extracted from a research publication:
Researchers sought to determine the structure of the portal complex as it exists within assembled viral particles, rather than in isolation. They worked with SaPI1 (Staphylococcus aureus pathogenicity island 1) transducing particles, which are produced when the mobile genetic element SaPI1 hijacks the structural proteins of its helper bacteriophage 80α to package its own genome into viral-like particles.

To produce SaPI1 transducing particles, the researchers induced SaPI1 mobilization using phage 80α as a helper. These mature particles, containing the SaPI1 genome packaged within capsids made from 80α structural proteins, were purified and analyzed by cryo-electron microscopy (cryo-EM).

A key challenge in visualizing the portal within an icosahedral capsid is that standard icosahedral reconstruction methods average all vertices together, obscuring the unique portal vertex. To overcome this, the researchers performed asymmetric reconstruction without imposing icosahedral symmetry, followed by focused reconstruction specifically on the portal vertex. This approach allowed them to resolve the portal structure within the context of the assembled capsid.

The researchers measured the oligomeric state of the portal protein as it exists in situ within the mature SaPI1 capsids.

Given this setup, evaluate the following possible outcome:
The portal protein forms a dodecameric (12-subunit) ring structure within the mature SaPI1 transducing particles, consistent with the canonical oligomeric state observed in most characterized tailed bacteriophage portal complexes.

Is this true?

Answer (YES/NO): YES